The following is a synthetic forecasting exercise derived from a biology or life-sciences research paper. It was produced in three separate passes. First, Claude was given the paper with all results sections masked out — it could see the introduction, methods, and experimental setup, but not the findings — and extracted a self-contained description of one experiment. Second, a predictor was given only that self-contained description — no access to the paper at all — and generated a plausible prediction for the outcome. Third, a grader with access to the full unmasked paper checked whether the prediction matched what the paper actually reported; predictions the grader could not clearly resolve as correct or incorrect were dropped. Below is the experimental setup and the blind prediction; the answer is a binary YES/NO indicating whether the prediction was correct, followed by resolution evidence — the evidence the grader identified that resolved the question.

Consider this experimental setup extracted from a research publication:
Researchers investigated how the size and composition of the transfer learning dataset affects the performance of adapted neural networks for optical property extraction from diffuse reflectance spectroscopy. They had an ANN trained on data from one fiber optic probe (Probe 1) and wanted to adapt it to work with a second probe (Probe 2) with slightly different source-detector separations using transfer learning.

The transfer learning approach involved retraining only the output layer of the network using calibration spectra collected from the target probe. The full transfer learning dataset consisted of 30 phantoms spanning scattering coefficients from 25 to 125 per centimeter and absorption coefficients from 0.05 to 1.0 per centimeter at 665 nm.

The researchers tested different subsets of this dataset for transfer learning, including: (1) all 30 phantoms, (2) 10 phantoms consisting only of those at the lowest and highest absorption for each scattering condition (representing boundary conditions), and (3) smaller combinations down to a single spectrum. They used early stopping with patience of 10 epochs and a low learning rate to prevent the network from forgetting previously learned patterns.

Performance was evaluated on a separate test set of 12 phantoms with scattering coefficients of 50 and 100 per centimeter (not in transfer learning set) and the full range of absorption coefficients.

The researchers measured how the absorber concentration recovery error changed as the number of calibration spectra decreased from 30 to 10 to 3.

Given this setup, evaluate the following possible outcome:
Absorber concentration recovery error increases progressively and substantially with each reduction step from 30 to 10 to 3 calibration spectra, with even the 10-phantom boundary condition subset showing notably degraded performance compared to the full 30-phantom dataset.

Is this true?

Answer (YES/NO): NO